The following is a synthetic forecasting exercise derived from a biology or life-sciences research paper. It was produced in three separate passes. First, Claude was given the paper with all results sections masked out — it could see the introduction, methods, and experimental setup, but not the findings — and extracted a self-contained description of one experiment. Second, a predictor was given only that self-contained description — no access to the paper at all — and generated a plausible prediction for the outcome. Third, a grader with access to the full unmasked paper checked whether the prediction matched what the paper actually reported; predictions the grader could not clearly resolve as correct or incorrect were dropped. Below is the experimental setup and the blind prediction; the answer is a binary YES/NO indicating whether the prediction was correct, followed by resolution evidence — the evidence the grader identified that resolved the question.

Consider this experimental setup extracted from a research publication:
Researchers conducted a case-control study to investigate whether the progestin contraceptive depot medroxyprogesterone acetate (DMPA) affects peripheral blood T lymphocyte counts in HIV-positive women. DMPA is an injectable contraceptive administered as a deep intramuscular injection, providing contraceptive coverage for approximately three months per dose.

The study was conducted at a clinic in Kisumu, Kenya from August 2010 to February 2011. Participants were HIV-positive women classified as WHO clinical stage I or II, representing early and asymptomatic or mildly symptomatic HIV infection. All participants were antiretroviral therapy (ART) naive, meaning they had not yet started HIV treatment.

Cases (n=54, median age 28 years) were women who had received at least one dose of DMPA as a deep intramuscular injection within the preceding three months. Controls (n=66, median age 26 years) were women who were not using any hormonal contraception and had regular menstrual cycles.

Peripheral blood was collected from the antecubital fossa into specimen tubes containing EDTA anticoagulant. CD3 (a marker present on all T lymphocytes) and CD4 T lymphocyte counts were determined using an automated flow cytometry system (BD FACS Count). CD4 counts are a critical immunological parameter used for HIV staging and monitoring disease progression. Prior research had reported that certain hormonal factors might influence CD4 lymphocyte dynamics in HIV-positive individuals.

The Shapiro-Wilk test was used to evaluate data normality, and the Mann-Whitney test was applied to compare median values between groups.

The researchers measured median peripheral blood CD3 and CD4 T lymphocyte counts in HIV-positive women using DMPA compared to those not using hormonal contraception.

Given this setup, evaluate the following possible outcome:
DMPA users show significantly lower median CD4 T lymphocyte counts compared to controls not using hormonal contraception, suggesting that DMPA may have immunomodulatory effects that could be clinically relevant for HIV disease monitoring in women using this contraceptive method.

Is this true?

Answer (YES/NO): NO